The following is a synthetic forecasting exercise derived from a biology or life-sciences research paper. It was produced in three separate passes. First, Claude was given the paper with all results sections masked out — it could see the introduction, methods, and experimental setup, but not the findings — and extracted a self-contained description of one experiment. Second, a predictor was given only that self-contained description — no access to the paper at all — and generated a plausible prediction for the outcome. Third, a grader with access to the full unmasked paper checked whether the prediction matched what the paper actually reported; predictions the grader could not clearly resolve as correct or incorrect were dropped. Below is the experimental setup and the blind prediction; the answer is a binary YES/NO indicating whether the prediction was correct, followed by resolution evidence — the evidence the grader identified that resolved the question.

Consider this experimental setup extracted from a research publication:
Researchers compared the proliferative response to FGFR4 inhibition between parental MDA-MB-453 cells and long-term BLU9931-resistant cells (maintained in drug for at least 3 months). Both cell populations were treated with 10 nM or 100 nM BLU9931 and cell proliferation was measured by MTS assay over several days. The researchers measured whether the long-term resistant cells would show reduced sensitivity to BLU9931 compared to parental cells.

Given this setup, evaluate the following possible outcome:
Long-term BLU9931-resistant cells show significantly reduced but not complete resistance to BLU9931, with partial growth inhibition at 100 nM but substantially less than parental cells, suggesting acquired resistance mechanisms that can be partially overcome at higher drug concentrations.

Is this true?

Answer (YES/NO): YES